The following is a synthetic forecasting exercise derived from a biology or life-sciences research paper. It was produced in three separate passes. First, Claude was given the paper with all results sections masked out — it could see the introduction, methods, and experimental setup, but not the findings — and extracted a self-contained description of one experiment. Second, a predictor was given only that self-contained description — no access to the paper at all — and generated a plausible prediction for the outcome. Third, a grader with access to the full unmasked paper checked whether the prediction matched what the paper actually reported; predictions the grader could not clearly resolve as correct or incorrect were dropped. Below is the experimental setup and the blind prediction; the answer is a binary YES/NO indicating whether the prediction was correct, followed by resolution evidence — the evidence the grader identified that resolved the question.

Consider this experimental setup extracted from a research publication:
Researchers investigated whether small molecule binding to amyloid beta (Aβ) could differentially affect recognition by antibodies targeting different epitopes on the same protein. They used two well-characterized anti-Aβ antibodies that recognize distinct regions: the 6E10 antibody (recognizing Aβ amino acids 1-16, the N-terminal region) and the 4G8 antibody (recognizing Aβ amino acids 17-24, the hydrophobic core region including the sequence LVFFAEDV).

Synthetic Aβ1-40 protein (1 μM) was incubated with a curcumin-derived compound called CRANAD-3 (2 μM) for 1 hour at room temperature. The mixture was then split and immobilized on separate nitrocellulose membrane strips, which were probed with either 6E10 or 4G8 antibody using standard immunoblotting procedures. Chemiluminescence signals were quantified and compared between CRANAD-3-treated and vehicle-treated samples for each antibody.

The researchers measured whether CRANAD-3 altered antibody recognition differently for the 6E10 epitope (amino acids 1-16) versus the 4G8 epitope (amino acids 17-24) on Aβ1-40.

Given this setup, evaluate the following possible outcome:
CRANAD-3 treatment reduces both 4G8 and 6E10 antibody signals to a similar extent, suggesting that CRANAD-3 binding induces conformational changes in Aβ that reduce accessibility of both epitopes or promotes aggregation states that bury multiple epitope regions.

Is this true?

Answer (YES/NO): NO